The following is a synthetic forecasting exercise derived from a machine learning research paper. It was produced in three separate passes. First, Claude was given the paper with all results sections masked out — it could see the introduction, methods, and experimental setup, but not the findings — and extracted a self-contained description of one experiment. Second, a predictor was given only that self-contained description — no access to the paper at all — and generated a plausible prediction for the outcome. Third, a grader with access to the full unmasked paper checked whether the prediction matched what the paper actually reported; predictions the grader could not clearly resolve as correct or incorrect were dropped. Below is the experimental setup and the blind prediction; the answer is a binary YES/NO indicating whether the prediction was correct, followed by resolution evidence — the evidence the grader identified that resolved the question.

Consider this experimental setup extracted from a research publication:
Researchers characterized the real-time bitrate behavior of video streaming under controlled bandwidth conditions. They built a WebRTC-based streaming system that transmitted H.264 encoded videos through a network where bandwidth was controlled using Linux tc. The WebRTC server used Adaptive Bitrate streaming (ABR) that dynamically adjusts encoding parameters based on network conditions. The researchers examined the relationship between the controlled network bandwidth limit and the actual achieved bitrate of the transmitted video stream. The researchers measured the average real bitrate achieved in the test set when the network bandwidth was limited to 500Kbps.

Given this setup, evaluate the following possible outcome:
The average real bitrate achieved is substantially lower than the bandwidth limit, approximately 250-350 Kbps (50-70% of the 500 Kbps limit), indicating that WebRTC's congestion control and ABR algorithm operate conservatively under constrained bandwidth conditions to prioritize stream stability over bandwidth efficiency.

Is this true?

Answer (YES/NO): YES